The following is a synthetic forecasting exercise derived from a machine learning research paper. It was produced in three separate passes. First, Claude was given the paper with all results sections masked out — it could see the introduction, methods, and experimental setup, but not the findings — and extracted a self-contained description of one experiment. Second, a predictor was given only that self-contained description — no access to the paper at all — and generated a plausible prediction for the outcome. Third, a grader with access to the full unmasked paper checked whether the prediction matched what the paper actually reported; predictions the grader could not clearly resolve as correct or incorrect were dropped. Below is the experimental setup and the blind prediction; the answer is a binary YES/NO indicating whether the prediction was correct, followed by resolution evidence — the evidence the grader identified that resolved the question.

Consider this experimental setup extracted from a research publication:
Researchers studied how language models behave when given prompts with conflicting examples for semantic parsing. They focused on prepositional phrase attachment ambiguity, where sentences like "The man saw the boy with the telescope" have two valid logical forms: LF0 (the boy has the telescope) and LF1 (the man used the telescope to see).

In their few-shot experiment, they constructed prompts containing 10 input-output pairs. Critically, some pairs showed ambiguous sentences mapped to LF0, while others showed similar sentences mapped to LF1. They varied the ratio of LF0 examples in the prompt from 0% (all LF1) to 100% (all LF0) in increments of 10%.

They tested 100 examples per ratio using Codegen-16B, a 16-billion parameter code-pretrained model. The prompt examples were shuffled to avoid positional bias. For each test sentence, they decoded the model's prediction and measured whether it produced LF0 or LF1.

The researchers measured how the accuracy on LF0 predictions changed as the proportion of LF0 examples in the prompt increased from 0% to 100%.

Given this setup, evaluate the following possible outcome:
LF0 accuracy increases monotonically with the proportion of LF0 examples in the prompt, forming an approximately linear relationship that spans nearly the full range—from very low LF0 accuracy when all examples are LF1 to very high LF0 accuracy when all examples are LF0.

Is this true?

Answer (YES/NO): NO